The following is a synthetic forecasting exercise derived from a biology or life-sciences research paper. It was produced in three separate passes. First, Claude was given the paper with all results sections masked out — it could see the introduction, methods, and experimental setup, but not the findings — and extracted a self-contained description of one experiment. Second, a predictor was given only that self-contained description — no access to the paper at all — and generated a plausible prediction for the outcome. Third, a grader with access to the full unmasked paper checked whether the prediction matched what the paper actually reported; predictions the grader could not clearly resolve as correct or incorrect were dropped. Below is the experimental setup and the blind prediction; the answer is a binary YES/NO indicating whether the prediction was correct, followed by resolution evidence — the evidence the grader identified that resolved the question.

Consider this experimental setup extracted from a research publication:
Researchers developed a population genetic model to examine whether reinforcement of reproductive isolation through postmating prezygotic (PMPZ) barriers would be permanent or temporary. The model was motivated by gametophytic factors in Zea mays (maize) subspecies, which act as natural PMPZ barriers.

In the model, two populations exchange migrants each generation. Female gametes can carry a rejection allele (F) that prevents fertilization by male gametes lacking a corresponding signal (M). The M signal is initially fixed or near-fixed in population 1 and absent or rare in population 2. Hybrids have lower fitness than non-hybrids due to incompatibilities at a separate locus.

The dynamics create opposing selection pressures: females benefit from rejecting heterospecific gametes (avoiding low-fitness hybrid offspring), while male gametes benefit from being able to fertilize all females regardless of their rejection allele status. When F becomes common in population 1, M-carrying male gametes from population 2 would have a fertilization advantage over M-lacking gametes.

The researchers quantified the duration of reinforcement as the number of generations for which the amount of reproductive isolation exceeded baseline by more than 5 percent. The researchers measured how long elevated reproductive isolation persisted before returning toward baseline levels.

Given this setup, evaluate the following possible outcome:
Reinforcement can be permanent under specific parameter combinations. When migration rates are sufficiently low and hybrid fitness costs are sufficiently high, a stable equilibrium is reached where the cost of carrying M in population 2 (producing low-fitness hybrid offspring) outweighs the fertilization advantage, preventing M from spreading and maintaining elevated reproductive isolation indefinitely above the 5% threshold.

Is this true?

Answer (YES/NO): NO